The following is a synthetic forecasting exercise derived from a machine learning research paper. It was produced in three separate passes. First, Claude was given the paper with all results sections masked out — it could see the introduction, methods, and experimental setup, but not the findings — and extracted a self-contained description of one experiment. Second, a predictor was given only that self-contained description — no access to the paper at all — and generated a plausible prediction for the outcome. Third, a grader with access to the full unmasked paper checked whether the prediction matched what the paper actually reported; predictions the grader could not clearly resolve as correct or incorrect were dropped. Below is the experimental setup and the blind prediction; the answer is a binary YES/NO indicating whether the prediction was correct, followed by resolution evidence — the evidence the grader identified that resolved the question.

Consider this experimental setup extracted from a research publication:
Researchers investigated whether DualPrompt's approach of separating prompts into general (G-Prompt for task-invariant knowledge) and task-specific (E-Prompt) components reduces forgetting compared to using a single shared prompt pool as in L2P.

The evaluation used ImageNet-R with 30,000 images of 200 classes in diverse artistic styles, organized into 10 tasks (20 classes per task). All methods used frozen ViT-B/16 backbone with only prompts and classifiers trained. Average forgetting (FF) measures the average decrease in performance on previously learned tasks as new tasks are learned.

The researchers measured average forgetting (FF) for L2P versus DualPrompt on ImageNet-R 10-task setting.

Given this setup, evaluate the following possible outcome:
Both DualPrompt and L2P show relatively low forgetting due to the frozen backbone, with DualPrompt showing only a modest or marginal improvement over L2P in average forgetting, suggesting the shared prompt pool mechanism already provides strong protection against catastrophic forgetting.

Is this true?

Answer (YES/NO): NO